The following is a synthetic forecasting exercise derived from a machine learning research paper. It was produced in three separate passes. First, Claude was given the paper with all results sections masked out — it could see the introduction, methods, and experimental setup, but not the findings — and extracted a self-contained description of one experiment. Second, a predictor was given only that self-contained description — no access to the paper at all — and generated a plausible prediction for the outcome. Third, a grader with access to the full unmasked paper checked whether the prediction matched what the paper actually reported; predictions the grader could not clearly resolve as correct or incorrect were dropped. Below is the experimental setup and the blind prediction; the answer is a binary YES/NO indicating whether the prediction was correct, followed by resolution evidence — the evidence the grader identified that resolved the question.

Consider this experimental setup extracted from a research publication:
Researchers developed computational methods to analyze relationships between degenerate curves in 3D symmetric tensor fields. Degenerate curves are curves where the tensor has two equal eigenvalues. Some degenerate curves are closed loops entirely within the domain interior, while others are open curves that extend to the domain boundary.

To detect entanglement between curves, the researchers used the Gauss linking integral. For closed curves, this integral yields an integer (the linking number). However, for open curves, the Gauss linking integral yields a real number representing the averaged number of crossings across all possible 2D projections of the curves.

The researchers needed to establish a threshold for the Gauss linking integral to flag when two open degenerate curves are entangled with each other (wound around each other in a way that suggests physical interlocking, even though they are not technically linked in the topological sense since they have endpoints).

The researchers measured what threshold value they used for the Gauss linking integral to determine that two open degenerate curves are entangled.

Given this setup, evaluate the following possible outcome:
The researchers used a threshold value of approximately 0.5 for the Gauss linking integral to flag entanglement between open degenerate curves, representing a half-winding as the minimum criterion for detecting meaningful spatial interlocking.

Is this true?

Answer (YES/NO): NO